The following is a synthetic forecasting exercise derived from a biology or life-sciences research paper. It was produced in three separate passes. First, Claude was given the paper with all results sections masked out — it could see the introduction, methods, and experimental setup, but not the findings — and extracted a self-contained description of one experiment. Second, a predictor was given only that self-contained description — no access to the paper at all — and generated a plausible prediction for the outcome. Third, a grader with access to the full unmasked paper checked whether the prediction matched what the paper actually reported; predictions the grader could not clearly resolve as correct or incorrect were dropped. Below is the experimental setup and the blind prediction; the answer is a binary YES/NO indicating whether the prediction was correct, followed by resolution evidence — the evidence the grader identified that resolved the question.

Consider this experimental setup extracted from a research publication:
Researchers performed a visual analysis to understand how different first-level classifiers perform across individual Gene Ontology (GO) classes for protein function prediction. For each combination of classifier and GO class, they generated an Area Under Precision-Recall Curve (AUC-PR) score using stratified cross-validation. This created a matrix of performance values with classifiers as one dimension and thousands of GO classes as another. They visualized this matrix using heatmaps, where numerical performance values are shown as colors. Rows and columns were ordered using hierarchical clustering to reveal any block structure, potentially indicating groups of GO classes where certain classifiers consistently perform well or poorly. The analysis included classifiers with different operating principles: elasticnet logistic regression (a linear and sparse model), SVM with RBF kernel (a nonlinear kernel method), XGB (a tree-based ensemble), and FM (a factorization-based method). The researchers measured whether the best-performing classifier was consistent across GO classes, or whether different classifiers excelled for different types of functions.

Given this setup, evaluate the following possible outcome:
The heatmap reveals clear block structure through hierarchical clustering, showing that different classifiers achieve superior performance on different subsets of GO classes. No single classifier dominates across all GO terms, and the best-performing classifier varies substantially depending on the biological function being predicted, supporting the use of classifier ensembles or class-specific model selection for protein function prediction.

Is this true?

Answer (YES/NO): YES